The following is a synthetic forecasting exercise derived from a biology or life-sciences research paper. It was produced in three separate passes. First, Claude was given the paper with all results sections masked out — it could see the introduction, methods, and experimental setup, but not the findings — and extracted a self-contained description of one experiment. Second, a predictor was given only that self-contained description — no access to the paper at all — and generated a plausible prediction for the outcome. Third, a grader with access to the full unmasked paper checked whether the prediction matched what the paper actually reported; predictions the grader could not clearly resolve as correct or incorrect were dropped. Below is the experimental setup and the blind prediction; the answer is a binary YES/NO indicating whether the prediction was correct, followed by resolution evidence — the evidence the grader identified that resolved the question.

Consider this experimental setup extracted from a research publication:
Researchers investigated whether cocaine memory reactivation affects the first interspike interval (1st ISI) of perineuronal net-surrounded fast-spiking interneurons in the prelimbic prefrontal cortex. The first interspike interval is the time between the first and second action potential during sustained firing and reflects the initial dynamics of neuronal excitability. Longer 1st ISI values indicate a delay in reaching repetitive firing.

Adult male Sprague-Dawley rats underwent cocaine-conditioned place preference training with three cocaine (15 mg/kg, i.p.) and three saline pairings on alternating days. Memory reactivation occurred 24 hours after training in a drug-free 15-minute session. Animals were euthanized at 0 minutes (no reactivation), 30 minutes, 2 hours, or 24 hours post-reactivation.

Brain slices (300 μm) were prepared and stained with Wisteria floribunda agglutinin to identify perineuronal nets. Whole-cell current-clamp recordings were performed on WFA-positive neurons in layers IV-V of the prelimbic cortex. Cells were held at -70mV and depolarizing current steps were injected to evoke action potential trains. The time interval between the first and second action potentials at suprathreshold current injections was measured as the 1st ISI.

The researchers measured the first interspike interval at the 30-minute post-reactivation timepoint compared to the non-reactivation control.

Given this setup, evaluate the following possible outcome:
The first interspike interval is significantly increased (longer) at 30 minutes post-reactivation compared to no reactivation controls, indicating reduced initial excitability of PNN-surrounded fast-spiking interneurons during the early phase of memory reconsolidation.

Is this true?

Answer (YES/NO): YES